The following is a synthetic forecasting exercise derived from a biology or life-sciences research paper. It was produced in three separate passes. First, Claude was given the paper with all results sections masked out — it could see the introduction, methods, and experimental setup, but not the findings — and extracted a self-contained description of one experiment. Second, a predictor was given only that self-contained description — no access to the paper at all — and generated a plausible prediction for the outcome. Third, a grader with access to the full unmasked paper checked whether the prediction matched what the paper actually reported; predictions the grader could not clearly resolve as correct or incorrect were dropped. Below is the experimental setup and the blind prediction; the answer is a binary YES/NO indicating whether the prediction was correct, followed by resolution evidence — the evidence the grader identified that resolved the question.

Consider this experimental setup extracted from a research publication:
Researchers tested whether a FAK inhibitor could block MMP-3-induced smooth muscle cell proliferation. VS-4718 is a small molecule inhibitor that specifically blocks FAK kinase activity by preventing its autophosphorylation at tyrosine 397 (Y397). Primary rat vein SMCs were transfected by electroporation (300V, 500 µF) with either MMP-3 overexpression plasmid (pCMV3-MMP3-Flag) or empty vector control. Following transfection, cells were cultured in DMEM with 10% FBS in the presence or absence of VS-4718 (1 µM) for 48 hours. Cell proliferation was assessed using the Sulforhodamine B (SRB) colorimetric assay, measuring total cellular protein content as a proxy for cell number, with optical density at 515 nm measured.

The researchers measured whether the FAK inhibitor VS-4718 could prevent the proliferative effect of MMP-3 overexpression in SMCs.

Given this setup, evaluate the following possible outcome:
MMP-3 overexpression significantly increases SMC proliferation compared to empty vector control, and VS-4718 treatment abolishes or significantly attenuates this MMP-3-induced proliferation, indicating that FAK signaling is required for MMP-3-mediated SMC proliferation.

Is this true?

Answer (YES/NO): YES